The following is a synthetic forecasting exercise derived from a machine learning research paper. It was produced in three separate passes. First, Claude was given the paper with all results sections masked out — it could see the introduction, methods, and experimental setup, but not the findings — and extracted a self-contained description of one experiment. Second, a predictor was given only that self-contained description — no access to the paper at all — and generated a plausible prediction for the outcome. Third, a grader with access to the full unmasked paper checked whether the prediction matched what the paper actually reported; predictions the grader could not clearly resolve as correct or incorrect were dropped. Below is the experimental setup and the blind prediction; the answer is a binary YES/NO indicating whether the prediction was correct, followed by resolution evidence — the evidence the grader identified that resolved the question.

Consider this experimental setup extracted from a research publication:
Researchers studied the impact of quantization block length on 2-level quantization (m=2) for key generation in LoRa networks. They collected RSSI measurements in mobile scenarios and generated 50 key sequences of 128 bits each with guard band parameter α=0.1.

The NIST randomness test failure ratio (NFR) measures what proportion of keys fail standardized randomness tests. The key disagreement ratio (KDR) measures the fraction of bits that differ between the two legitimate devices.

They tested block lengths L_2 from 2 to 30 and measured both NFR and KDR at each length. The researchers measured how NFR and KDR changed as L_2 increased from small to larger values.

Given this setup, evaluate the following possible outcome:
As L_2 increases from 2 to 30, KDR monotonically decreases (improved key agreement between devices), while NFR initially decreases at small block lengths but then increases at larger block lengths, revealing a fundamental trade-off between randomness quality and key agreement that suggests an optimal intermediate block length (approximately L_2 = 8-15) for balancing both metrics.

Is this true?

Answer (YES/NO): NO